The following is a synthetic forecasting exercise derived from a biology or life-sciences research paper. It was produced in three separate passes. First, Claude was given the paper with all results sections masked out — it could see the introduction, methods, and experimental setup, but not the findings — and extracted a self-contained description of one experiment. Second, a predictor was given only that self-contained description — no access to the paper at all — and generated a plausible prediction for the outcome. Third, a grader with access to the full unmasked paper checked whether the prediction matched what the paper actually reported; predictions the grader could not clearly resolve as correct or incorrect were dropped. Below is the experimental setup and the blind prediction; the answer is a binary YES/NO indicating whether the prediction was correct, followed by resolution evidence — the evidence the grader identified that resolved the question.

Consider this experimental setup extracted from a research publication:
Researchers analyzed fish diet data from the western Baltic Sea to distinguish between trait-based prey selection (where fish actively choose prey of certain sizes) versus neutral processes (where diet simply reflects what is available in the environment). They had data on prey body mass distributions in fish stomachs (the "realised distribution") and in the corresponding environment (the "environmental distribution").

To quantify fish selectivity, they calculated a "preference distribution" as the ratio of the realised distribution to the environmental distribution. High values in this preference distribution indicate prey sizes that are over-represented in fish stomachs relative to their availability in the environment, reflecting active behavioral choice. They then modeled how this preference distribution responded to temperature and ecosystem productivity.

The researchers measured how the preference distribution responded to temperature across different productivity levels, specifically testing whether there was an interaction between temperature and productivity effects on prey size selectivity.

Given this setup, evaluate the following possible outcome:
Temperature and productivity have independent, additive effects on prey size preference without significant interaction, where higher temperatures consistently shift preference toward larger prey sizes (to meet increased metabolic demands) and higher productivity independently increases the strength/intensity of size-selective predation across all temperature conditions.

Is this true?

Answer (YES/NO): NO